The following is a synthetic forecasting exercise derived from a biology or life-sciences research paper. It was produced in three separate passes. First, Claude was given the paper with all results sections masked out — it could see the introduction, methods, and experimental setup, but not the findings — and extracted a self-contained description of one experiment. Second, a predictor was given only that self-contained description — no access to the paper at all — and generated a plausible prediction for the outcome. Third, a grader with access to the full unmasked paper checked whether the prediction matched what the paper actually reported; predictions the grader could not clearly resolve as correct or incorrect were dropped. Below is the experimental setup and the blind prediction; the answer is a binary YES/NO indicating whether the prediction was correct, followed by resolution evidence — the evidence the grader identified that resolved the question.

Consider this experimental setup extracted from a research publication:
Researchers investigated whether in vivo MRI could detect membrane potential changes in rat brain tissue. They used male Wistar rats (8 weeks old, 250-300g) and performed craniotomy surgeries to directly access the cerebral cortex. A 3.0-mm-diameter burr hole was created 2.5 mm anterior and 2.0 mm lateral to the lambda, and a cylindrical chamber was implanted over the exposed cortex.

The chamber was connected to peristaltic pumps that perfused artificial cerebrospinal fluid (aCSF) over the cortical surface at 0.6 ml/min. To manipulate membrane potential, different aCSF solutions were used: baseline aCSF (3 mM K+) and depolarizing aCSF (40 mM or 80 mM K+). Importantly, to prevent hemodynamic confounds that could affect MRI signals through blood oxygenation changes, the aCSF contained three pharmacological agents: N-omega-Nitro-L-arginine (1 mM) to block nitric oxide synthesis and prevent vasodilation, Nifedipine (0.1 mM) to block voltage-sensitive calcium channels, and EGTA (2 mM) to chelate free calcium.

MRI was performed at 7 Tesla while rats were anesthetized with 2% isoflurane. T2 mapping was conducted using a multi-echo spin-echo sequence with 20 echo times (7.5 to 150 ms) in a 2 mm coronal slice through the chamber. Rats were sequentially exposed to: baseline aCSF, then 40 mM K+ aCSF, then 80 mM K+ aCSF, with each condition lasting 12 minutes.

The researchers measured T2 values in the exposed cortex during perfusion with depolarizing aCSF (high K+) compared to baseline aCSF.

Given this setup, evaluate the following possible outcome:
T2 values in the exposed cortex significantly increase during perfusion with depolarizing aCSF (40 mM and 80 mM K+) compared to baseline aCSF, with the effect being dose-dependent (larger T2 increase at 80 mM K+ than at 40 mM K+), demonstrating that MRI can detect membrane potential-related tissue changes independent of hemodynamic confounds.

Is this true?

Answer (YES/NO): NO